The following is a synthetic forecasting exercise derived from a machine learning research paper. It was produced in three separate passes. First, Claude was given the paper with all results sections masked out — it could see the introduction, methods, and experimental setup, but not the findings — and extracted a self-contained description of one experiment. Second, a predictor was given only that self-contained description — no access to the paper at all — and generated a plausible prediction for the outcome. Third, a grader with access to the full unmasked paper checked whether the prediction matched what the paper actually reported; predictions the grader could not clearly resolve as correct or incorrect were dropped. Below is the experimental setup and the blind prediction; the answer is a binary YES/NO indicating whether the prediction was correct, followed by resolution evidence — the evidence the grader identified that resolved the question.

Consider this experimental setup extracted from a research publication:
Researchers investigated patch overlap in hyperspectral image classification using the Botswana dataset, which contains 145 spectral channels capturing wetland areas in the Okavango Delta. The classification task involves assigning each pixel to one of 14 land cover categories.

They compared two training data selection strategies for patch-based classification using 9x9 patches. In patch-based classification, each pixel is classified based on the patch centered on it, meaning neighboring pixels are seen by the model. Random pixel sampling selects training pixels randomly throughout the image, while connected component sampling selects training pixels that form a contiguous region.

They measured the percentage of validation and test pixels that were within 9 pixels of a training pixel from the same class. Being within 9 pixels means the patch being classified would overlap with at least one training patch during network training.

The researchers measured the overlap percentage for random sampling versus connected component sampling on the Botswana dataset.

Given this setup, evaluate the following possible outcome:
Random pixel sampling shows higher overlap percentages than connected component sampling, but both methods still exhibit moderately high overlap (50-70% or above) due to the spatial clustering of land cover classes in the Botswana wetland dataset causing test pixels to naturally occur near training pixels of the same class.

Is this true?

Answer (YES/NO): NO